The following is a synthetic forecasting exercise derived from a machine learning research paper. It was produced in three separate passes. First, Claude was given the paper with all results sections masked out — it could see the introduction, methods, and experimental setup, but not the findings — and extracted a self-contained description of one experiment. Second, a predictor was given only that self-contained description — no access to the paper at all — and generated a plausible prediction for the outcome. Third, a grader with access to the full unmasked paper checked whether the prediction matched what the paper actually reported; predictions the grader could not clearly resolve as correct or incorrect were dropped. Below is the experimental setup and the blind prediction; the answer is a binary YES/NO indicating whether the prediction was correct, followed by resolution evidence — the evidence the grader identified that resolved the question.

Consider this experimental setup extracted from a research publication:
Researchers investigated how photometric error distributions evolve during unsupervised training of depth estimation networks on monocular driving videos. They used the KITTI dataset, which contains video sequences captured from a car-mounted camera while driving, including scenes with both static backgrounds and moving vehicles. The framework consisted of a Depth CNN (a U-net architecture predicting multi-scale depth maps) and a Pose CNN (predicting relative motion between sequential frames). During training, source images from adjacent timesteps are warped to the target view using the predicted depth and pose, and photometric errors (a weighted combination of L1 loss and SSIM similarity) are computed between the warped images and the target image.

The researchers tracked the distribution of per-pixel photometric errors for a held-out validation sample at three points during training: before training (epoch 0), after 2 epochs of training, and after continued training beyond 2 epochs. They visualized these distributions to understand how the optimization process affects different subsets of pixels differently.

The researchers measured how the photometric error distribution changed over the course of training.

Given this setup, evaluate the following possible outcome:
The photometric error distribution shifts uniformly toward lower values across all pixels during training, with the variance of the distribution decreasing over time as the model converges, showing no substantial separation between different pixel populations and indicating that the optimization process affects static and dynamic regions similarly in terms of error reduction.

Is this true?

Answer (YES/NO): NO